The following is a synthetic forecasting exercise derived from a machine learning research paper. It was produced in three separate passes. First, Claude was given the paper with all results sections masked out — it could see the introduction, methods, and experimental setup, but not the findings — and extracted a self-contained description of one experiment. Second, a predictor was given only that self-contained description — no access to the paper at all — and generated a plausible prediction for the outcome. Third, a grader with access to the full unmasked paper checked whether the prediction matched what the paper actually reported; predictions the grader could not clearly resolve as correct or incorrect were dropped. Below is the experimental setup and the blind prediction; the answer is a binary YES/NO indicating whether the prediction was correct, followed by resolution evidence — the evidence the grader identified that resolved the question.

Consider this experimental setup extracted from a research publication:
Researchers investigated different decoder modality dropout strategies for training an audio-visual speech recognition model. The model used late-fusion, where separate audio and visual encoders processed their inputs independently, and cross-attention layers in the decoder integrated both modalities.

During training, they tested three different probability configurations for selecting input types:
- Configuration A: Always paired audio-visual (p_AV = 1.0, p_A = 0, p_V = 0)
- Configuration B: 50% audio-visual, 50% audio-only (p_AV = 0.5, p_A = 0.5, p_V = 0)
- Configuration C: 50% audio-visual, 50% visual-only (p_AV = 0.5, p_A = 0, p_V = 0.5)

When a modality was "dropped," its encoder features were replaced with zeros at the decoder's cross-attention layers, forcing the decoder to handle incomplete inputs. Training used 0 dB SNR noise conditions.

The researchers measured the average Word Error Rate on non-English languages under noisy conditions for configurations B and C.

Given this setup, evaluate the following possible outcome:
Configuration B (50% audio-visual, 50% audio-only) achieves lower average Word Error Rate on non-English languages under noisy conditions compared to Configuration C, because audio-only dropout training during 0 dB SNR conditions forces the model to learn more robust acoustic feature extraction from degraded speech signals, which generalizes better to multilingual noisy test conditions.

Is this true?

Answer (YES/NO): NO